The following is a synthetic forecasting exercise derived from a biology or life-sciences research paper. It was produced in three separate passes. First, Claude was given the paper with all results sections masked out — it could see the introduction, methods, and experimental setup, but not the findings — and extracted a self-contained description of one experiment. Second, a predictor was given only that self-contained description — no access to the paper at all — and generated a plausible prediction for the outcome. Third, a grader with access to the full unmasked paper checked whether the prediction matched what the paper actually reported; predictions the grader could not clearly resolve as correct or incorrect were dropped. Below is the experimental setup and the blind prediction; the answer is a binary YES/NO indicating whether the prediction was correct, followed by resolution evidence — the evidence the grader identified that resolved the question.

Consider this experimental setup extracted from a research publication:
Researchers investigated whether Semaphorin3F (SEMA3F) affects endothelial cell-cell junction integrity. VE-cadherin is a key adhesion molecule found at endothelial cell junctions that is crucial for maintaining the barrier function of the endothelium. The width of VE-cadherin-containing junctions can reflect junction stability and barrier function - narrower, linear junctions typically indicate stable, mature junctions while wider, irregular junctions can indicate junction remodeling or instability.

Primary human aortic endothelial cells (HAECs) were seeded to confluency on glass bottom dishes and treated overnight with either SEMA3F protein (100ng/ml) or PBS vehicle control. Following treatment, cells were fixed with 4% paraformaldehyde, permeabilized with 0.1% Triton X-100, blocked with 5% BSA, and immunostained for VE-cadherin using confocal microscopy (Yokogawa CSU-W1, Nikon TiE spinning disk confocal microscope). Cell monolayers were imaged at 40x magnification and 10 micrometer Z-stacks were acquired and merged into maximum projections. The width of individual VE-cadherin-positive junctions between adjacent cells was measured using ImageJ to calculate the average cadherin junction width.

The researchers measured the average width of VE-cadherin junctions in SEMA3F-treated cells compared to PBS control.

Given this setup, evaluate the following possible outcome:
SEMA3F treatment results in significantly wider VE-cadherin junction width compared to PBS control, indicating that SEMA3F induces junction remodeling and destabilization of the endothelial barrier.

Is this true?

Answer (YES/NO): NO